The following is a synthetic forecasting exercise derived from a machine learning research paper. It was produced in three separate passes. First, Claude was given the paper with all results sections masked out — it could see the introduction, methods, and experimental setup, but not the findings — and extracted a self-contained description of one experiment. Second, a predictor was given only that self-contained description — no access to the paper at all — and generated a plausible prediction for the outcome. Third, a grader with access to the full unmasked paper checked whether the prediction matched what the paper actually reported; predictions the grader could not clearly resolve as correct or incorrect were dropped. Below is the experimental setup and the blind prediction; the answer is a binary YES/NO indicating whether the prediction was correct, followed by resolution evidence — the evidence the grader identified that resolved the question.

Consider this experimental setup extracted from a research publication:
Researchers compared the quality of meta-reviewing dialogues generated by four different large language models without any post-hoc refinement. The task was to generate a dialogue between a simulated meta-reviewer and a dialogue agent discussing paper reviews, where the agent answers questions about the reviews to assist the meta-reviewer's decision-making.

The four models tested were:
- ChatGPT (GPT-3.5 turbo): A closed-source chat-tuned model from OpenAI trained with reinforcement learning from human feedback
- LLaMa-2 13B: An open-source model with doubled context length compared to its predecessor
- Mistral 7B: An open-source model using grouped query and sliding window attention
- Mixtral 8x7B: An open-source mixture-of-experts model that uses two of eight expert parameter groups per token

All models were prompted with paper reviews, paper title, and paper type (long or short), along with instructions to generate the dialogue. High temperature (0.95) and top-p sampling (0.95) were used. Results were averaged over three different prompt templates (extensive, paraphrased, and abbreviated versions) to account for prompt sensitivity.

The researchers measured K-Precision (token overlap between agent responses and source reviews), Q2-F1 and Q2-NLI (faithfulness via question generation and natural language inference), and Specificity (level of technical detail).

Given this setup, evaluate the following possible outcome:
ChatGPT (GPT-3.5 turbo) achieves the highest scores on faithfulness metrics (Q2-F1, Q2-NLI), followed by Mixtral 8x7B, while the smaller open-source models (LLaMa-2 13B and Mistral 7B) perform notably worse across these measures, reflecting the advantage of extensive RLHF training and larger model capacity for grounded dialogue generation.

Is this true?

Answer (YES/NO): NO